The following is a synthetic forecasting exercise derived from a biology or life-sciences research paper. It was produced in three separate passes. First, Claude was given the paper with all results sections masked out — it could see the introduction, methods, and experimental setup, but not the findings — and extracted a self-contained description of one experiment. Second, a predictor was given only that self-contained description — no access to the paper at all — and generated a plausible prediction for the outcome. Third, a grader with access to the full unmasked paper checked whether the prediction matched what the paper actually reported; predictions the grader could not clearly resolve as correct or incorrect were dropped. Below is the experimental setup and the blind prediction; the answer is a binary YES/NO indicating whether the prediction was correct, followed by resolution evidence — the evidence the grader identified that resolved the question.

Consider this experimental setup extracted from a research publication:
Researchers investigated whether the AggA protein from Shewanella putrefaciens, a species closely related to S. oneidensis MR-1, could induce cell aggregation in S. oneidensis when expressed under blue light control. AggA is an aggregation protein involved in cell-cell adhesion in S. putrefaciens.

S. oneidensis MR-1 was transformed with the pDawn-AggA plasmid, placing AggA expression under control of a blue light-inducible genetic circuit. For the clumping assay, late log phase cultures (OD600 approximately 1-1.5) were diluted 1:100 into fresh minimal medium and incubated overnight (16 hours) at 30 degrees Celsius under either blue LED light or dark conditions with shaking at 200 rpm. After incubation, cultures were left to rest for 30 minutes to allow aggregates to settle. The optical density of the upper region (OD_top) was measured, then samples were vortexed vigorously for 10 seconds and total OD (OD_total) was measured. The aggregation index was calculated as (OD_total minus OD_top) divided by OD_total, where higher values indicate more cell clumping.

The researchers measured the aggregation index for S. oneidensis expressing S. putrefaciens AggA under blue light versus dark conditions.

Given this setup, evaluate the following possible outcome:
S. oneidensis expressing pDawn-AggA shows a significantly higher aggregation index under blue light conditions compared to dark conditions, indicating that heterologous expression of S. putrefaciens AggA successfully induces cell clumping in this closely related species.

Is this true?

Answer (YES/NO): NO